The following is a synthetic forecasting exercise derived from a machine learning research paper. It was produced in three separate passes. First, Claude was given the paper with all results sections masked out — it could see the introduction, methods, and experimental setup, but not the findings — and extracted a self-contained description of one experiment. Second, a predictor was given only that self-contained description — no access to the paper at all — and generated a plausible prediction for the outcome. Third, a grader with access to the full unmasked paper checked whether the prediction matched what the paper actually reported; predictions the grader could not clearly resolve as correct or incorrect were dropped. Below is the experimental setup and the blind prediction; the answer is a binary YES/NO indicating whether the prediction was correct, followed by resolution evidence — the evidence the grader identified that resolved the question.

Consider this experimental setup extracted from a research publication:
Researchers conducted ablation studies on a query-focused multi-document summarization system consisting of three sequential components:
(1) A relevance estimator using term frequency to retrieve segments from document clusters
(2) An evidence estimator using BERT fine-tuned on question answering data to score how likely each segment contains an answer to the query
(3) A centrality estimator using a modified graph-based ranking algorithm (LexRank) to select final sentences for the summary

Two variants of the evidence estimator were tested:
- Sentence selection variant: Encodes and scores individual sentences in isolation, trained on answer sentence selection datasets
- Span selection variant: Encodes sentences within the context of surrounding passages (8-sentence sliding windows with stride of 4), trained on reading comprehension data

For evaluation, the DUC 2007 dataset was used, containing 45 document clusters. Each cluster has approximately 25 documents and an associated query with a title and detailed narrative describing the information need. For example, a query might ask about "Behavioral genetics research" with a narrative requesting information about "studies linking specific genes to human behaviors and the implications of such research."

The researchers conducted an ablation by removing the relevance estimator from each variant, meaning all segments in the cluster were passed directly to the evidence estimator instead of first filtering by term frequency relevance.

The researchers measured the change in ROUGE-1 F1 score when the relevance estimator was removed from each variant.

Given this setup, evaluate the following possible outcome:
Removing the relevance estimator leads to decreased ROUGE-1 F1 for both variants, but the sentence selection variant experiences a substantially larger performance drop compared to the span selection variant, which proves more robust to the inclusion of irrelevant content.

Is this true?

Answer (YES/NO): YES